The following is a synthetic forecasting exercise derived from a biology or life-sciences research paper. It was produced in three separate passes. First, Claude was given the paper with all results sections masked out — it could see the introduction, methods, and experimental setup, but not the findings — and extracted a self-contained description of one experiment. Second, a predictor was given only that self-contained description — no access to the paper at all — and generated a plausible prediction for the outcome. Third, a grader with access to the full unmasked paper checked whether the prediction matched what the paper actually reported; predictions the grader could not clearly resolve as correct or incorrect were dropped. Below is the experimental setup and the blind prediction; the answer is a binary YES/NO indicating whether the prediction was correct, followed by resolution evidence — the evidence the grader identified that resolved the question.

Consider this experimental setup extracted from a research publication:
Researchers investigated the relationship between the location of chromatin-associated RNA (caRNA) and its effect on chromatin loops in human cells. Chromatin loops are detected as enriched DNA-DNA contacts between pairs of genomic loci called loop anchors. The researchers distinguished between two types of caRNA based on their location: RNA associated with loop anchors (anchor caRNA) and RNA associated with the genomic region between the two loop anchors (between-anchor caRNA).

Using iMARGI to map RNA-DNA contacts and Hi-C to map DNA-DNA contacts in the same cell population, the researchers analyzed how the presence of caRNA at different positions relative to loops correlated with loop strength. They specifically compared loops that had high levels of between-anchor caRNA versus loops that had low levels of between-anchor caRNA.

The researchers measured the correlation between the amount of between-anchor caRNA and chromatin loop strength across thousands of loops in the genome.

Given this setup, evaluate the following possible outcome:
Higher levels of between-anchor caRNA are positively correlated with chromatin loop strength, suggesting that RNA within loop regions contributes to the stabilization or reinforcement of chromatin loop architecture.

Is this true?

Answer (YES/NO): NO